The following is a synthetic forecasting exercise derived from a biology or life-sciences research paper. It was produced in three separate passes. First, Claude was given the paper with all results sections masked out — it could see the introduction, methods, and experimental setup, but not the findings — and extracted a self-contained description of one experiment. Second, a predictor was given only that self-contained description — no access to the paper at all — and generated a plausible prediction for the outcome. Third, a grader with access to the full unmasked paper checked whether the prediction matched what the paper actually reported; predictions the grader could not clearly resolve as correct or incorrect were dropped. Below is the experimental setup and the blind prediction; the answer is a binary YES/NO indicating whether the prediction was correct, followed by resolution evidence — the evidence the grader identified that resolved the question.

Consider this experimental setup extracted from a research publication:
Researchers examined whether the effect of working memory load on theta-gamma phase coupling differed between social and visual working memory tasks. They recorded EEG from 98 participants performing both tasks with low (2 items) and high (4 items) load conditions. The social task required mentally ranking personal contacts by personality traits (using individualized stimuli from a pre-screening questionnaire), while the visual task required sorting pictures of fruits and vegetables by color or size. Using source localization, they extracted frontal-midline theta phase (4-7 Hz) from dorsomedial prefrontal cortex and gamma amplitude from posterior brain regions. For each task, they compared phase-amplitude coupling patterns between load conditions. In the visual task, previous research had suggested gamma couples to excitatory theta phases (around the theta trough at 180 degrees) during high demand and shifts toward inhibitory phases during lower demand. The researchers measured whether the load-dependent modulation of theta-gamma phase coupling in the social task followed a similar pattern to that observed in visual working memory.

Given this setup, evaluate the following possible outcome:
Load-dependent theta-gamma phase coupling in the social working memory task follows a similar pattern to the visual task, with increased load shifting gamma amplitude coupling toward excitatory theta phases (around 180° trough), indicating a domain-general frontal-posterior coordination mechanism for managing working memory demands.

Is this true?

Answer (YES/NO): YES